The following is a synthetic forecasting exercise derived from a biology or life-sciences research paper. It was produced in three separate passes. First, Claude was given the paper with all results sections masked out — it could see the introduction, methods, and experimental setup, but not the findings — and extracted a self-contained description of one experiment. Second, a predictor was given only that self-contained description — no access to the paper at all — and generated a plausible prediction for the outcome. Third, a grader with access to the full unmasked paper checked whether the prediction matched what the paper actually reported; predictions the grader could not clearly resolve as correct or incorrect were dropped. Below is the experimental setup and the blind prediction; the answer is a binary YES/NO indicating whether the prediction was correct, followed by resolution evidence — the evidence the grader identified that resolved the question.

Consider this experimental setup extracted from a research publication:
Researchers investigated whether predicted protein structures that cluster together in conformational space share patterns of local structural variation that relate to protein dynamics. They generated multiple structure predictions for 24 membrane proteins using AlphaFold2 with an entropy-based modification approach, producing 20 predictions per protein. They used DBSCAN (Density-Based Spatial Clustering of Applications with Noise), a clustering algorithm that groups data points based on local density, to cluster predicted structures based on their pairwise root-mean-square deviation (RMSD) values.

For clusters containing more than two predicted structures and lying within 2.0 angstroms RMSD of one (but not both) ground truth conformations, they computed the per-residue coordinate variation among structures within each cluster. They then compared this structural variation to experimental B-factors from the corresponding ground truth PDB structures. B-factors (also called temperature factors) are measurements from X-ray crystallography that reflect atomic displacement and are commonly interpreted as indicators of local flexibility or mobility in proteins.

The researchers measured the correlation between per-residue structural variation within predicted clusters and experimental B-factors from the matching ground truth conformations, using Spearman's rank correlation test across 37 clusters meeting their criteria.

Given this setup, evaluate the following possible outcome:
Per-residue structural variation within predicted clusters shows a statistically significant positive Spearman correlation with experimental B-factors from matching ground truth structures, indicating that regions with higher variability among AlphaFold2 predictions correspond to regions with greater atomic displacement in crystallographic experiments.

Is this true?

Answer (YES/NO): YES